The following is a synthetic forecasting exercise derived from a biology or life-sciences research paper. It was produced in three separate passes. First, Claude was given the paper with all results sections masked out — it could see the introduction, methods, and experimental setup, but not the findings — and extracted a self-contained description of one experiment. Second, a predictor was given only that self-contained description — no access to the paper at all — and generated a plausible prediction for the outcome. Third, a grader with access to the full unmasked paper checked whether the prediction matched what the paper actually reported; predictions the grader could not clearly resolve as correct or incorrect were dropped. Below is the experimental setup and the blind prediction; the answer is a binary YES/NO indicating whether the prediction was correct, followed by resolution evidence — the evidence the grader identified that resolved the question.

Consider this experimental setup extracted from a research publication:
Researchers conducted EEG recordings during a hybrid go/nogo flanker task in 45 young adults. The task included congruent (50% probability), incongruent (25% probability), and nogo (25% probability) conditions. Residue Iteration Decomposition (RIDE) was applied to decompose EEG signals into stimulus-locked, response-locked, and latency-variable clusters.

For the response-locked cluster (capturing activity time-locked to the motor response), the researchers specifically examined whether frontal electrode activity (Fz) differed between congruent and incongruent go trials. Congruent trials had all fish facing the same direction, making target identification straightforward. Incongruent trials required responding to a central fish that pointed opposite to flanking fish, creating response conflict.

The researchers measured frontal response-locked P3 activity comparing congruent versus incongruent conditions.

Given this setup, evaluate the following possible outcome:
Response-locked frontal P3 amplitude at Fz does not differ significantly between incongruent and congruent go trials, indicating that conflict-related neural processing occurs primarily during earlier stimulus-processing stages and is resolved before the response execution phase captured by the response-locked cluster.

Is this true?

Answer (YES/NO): NO